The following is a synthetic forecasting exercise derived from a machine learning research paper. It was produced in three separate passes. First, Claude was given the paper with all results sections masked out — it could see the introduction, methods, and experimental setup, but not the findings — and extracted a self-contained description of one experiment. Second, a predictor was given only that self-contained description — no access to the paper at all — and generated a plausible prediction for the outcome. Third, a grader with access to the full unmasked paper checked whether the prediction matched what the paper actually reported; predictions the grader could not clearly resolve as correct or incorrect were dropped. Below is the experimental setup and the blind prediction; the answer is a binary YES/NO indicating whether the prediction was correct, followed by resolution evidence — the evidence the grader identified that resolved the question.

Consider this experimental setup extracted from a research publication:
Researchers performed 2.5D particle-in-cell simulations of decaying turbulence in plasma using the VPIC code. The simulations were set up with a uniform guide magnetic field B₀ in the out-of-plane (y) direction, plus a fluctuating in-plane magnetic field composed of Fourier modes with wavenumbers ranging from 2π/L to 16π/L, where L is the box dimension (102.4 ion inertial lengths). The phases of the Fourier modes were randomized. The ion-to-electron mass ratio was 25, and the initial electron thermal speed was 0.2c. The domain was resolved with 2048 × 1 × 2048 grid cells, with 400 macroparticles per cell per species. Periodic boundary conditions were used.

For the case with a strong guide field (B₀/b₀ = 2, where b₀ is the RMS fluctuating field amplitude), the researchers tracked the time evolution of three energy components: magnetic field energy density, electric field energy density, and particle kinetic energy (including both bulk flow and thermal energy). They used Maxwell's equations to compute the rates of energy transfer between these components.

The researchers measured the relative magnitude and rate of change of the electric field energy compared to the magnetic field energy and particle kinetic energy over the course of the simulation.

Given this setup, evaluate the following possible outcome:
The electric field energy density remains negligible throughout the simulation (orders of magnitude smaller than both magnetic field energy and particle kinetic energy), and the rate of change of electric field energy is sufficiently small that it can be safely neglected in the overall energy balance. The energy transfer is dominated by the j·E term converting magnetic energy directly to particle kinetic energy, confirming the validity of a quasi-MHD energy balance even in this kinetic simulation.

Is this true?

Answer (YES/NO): YES